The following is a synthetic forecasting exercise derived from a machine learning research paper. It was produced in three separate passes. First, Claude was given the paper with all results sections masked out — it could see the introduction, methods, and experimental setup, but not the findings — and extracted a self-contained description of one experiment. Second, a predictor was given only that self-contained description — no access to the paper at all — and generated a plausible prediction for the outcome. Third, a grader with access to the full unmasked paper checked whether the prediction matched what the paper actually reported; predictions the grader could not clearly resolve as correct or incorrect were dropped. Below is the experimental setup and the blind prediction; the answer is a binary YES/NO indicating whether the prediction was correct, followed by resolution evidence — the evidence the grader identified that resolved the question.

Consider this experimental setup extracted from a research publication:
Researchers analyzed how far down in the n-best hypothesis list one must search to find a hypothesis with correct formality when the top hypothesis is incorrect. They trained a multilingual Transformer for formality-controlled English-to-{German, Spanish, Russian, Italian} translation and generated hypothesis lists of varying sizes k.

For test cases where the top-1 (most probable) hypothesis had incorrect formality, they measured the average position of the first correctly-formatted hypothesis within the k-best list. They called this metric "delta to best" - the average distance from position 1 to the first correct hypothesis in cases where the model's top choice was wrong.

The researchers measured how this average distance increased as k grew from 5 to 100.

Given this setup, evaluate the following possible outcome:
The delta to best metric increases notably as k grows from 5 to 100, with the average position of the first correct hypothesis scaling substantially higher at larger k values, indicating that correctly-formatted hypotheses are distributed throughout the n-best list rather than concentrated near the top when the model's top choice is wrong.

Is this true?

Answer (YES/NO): YES